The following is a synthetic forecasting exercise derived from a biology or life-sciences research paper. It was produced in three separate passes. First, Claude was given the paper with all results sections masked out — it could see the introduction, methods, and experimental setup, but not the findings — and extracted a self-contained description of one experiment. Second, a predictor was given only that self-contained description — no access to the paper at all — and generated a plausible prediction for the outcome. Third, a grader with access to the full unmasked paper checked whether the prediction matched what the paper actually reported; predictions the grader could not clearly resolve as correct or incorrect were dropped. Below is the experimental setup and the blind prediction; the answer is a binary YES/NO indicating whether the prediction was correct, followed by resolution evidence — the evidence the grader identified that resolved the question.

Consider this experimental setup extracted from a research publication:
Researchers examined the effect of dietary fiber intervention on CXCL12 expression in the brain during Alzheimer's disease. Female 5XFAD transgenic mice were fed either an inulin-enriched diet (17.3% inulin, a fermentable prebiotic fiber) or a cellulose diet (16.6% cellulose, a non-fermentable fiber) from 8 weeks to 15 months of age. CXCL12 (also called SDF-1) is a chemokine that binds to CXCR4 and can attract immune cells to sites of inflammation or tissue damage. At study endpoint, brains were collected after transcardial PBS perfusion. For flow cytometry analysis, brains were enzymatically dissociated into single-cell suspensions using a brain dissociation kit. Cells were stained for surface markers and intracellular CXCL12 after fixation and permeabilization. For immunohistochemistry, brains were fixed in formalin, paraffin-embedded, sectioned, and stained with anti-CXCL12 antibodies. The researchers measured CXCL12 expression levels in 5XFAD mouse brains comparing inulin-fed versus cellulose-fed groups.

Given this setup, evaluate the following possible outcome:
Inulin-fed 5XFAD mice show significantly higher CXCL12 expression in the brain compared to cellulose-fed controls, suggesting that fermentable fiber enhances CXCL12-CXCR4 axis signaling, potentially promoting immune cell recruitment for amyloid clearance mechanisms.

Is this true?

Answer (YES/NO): NO